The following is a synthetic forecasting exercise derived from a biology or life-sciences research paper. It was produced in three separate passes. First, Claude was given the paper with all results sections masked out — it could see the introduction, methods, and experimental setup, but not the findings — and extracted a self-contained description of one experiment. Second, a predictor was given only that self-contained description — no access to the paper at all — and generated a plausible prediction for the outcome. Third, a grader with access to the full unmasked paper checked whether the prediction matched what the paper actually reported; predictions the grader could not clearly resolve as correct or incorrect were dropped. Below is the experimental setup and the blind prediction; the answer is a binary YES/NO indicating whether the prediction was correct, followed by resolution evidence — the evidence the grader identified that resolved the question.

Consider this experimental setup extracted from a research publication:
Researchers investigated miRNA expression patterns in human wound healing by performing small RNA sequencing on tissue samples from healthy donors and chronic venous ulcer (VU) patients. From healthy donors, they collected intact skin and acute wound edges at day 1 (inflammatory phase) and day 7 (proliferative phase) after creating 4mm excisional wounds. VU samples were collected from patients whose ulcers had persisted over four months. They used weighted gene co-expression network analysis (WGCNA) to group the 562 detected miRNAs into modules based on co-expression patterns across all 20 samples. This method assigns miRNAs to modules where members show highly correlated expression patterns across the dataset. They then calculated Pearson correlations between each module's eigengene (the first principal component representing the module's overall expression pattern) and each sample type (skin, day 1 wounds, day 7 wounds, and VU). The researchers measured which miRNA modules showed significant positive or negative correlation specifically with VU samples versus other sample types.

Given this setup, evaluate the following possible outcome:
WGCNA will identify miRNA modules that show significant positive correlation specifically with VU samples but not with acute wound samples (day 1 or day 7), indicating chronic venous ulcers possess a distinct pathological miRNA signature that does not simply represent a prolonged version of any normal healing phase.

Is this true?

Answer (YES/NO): YES